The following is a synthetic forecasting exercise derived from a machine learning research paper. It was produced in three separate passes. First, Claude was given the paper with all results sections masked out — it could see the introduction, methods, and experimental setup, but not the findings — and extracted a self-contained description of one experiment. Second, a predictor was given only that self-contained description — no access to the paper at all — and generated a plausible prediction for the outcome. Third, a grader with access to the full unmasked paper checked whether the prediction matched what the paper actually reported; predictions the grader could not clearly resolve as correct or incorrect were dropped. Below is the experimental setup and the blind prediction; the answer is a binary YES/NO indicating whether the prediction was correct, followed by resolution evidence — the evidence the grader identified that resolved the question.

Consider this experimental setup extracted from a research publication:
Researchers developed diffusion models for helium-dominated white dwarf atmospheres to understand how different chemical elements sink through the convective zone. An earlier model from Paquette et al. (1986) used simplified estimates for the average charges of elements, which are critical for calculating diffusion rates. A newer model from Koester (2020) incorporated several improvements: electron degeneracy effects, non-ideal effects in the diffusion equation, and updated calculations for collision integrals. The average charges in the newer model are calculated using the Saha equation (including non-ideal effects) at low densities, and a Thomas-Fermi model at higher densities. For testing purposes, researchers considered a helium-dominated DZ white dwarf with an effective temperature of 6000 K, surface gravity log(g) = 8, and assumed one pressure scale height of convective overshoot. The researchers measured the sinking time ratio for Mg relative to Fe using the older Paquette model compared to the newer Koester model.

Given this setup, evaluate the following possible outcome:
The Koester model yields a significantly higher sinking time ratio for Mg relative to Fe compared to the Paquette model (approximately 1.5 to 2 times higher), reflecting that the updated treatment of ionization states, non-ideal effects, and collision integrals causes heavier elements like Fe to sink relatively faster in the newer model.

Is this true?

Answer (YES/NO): NO